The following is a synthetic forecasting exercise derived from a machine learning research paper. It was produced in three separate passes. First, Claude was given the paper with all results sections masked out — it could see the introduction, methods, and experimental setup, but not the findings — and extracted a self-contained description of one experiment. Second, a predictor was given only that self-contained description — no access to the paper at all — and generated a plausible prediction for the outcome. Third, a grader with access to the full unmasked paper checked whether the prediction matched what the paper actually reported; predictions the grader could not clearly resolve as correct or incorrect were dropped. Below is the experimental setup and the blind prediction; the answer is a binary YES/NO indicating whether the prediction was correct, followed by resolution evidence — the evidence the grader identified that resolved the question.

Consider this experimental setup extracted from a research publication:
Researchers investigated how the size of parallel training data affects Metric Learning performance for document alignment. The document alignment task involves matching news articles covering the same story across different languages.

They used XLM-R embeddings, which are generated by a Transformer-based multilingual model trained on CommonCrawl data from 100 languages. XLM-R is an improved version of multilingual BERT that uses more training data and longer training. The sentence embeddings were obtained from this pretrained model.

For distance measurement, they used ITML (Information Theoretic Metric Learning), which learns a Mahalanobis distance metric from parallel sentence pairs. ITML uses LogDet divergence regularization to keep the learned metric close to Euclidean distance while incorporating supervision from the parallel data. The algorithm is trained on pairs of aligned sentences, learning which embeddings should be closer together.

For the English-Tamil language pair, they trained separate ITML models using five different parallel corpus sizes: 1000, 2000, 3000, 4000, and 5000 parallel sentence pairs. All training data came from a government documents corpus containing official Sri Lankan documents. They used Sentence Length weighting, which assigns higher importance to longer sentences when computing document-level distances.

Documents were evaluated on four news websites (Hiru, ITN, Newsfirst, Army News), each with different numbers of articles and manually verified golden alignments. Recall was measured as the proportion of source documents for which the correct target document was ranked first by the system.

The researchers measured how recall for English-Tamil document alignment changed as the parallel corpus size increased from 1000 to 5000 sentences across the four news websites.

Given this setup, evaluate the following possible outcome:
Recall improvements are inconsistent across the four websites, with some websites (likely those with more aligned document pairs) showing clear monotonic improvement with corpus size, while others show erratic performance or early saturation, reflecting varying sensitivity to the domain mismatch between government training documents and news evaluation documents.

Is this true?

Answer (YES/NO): NO